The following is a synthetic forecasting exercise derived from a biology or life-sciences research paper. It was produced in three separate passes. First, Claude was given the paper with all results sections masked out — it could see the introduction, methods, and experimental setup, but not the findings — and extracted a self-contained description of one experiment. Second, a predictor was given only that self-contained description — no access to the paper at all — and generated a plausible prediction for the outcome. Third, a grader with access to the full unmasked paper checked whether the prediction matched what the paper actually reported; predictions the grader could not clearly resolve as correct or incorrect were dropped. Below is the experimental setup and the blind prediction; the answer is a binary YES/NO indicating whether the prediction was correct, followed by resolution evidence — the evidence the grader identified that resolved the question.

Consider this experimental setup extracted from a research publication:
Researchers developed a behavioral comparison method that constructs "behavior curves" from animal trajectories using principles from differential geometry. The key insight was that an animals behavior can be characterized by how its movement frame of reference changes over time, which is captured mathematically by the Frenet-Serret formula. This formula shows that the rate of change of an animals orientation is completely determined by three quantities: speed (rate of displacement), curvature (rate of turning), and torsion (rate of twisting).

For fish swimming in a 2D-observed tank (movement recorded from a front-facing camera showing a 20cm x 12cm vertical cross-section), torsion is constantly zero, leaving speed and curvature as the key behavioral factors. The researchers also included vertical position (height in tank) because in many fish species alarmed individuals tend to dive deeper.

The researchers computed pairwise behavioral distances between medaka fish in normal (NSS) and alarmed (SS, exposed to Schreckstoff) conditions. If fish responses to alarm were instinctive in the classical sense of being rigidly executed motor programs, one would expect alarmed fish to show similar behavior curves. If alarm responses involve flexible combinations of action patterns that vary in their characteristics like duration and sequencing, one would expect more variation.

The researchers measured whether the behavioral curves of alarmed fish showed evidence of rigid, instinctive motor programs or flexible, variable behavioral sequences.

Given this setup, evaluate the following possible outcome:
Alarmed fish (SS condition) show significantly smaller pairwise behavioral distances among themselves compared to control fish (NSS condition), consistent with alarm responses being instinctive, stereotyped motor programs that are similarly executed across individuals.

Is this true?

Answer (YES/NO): NO